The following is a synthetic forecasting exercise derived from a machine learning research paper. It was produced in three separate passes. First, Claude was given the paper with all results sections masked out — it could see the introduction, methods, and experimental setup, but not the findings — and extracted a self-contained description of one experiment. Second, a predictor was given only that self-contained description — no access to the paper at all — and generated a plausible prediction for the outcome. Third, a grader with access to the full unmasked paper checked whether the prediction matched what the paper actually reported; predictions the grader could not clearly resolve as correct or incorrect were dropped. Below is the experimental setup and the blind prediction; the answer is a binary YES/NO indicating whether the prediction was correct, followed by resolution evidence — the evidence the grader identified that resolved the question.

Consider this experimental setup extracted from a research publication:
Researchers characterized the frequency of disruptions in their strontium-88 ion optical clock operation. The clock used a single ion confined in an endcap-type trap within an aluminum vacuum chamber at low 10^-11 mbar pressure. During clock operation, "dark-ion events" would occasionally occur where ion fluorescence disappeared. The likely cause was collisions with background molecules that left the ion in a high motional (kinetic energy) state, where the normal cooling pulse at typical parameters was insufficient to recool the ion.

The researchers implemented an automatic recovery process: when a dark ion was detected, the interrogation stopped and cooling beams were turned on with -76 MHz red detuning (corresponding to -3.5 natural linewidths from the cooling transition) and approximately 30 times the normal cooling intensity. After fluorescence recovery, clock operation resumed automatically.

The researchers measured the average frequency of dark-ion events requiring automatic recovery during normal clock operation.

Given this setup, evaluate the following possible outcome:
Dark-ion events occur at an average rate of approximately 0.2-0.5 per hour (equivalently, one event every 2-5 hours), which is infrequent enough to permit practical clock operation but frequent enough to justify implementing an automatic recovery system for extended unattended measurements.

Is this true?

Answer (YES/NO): NO